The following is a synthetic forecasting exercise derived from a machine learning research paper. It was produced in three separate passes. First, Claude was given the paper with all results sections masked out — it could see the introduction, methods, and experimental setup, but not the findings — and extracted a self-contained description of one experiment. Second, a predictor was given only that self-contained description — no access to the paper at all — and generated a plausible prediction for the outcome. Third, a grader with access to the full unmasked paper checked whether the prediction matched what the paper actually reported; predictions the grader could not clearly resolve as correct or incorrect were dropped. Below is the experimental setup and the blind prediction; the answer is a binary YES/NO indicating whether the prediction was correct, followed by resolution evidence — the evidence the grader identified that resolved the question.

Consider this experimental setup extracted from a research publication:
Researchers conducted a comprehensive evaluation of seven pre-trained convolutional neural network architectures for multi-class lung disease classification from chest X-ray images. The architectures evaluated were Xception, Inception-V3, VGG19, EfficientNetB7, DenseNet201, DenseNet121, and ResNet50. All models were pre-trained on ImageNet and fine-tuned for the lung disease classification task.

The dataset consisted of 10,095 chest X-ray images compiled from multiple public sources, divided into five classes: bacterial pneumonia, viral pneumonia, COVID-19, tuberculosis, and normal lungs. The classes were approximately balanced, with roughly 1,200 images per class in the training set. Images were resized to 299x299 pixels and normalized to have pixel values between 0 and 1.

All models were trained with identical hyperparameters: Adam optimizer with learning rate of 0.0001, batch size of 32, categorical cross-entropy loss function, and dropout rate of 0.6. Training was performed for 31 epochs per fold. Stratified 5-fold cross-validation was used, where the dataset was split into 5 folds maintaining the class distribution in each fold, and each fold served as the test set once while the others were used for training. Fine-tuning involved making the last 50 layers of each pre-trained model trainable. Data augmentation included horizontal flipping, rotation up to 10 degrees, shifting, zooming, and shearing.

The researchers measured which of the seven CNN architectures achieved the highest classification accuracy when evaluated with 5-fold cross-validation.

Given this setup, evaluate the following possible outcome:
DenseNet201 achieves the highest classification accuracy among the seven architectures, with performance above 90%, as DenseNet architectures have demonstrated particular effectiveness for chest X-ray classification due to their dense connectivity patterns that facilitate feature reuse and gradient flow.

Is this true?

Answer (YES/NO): NO